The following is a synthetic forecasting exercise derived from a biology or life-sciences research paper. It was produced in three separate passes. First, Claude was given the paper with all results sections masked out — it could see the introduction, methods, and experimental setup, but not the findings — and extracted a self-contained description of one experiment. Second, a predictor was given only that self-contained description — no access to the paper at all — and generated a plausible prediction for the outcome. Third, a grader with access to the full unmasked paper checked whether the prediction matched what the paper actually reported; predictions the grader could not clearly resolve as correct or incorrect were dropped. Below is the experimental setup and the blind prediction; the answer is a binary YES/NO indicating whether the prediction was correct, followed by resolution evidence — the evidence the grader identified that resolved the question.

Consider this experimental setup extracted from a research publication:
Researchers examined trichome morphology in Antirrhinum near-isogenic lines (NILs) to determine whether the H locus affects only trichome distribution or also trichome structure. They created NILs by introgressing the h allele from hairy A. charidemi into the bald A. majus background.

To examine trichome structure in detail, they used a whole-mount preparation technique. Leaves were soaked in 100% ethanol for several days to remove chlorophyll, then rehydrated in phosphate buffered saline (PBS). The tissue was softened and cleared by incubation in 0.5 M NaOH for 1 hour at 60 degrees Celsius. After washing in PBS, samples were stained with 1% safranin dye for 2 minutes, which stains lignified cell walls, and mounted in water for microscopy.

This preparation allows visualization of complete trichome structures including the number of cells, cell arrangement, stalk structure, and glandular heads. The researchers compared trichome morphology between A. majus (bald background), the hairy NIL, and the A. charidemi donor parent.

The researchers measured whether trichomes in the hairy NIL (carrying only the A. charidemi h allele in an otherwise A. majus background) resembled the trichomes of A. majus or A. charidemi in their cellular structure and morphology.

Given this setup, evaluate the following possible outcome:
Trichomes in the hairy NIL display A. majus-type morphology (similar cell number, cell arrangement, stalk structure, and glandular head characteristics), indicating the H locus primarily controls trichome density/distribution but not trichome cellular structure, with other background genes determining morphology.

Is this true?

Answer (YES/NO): YES